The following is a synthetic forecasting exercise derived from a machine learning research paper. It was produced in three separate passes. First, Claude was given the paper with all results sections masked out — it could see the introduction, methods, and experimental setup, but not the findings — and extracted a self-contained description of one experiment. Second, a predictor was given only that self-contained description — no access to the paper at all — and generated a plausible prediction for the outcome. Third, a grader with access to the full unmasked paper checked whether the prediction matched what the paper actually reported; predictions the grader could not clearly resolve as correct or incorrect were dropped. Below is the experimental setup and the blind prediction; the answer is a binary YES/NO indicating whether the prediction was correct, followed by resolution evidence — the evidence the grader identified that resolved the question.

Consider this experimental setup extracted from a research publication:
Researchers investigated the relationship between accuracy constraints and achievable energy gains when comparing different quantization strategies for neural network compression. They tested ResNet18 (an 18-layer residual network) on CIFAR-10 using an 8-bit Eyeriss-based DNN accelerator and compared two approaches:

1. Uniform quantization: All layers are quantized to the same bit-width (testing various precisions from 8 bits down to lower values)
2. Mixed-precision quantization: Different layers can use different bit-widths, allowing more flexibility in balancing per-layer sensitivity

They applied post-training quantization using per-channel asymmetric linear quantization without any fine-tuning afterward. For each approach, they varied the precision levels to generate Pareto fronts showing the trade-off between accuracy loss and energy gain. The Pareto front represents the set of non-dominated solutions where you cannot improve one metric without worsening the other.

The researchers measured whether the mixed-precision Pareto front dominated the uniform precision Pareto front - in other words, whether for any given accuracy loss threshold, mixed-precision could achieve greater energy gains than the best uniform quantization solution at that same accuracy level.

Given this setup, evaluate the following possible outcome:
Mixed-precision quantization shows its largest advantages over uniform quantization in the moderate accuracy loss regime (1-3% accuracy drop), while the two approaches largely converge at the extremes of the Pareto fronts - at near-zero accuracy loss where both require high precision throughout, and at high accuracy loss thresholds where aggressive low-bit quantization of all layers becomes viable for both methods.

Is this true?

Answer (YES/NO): NO